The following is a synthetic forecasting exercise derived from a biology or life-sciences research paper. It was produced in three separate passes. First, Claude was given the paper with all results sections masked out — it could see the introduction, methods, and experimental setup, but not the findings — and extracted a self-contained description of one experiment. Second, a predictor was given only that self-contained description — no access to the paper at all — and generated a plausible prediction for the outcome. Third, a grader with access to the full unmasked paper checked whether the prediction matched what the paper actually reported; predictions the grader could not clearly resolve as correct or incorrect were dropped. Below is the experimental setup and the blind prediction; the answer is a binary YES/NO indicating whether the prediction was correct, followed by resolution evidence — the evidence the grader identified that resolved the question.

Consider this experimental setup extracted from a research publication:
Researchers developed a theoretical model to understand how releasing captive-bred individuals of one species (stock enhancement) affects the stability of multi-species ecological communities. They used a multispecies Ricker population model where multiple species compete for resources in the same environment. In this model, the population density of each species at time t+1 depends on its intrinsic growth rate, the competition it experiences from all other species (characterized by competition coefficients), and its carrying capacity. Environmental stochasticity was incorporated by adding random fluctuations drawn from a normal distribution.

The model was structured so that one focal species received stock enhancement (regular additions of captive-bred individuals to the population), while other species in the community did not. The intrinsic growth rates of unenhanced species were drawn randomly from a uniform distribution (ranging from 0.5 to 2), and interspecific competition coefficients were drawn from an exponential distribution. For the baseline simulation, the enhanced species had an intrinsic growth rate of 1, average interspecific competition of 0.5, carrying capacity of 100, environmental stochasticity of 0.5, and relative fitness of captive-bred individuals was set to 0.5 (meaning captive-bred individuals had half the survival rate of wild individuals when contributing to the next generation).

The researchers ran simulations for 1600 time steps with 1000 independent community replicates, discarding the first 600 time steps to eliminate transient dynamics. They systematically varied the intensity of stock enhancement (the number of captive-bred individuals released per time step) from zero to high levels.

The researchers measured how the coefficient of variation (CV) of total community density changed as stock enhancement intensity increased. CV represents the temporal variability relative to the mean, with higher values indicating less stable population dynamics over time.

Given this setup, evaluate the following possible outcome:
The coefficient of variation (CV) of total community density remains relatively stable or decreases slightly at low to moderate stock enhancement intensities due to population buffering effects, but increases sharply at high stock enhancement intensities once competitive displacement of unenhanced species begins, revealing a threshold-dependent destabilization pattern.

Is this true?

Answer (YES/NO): NO